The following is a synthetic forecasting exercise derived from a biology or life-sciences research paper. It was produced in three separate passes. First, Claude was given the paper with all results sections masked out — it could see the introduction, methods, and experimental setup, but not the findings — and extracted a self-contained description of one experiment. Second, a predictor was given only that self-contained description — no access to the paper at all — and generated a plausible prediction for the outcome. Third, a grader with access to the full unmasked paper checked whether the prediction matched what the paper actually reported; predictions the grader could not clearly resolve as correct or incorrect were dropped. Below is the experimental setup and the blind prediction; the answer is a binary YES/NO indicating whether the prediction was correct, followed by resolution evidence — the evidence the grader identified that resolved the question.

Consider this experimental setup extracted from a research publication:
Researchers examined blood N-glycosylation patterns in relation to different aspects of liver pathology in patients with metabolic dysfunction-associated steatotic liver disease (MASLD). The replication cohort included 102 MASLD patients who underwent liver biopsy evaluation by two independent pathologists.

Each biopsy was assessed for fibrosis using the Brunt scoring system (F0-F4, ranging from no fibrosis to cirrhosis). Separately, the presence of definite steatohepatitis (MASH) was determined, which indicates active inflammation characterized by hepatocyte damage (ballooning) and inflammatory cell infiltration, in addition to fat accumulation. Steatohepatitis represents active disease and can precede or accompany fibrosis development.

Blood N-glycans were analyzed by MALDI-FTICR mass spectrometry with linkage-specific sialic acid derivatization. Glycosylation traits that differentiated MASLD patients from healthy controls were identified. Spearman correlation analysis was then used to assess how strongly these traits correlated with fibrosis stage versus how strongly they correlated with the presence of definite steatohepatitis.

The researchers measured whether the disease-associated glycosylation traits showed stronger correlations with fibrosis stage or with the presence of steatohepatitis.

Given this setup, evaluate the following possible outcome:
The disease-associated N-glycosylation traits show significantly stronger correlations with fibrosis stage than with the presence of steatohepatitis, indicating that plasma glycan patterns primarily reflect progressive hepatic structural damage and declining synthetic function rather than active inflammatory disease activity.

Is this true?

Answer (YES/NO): YES